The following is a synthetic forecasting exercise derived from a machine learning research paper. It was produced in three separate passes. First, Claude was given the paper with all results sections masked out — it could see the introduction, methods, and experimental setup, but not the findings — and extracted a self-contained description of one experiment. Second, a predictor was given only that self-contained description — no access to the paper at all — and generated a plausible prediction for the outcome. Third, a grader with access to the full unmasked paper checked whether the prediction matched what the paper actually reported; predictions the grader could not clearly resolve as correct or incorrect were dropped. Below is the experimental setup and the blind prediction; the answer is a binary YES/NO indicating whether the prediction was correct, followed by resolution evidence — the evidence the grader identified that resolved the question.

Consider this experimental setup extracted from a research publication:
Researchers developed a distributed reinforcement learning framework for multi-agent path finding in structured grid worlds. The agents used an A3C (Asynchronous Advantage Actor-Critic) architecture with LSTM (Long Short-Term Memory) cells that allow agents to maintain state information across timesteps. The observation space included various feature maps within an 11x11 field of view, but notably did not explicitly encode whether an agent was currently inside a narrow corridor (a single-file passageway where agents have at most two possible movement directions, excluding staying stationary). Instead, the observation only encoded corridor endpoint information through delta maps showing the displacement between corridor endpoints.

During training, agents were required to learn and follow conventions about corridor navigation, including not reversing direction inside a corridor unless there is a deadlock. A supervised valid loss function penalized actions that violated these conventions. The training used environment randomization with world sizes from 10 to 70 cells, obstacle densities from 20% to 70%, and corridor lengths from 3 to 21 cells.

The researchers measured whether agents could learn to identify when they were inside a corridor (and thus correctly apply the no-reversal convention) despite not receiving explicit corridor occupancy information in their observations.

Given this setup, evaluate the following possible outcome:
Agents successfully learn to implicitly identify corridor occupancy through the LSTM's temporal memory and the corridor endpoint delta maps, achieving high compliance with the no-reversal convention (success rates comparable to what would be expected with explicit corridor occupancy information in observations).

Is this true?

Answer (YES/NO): YES